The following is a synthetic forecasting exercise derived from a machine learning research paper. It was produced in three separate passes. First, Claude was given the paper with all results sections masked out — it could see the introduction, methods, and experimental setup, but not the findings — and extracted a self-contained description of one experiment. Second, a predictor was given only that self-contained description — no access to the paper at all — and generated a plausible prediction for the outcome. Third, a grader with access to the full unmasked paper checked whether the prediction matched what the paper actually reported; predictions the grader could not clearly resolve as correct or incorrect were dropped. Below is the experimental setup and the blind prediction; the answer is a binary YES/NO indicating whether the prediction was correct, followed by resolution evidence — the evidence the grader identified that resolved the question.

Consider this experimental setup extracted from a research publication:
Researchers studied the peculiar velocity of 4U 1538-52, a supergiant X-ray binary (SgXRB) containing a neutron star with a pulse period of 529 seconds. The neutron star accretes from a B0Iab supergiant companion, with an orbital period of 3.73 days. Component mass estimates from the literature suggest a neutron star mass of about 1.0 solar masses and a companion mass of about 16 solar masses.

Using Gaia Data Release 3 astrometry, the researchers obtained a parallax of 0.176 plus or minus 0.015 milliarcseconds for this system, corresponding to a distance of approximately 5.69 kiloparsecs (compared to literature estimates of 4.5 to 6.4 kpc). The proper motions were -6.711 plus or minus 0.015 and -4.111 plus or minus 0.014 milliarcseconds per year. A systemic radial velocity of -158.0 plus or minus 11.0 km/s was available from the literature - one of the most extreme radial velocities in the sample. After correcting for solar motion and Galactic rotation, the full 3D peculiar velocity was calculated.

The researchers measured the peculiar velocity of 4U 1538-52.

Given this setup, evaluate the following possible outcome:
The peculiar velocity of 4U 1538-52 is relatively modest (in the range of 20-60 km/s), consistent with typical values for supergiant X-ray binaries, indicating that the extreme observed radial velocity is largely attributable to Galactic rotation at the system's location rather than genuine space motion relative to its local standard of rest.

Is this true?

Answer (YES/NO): NO